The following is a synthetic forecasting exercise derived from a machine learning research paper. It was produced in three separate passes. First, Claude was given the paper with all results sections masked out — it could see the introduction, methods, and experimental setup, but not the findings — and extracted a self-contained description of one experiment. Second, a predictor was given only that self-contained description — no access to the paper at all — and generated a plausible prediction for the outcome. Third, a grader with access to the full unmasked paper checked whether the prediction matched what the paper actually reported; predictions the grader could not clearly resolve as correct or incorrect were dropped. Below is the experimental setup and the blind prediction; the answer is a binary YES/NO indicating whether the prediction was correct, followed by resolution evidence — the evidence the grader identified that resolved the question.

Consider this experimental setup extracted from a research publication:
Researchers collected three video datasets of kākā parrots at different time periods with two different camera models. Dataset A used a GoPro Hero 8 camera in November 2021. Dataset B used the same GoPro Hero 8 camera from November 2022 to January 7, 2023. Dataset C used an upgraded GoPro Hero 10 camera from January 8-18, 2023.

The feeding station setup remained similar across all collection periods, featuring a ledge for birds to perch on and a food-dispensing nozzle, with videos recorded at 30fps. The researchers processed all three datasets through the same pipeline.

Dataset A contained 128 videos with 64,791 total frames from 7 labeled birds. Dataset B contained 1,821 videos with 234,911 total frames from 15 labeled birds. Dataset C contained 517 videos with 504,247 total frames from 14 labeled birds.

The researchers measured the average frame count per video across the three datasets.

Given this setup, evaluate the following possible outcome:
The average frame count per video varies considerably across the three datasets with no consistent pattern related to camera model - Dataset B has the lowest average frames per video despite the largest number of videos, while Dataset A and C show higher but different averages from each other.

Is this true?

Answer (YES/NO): YES